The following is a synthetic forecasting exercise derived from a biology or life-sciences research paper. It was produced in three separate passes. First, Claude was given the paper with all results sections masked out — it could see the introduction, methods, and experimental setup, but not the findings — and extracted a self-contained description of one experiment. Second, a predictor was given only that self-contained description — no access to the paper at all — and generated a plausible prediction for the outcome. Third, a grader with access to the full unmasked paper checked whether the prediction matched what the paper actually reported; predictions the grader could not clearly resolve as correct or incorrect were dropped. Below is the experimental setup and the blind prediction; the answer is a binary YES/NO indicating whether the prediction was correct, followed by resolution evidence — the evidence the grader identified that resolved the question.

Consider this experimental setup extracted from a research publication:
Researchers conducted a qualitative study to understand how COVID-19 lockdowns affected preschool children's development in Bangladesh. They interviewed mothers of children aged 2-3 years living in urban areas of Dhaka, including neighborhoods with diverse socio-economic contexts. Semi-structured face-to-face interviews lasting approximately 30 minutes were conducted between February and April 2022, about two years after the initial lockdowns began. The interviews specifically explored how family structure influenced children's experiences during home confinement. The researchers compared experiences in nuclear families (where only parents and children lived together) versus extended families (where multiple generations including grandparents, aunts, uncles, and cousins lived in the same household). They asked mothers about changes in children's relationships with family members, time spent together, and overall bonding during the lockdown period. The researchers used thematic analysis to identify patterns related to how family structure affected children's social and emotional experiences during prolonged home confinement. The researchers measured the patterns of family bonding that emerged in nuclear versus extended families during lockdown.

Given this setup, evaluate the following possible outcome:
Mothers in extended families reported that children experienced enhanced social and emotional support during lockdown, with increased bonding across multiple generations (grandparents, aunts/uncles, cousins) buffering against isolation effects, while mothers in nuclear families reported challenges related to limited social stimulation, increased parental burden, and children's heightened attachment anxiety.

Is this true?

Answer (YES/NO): NO